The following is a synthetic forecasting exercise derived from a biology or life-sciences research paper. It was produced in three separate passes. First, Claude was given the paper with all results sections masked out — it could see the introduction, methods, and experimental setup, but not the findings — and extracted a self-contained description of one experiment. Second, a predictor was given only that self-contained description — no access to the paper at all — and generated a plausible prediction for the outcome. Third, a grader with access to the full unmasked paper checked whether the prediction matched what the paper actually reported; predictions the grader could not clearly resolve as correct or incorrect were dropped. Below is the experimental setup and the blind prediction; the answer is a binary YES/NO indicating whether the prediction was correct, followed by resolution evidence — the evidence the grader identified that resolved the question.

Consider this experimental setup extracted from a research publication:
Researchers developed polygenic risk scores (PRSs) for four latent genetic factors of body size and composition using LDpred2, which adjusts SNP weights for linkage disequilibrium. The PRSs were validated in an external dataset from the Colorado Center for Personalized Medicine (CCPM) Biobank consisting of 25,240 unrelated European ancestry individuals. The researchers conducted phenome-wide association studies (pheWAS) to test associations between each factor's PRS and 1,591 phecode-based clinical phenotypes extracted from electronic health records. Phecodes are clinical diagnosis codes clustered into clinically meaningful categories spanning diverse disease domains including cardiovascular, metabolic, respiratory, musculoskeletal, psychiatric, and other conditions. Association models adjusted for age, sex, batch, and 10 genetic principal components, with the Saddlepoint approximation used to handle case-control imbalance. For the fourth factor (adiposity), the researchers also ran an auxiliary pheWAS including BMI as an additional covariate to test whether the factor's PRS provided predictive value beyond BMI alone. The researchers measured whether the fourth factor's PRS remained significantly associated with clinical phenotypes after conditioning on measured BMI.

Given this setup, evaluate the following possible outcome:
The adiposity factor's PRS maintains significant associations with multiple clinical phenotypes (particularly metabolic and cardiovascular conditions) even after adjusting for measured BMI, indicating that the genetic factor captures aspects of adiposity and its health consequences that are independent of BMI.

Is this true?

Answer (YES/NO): YES